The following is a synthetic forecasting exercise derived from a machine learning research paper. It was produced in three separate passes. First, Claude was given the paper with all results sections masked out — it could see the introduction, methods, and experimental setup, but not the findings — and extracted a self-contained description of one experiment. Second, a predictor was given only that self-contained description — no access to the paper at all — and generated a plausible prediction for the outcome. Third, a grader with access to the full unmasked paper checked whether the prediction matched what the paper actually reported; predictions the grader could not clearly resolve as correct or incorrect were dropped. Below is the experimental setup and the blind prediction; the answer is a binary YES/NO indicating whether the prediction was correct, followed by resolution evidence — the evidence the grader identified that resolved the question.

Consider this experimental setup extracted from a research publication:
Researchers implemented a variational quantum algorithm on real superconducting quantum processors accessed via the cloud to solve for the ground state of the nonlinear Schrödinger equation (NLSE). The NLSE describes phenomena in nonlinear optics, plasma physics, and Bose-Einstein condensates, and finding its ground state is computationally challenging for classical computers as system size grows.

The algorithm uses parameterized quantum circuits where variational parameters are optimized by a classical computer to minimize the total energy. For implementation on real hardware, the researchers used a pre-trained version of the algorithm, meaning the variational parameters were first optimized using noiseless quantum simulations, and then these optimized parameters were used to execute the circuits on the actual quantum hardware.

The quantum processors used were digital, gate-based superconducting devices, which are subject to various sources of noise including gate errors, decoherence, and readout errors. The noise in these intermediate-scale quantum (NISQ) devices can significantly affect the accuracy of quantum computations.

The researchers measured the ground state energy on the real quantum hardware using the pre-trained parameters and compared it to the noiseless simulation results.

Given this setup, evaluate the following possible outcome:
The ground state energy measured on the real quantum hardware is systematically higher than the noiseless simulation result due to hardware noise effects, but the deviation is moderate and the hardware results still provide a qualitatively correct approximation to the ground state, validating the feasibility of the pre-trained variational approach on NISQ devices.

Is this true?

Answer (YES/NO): NO